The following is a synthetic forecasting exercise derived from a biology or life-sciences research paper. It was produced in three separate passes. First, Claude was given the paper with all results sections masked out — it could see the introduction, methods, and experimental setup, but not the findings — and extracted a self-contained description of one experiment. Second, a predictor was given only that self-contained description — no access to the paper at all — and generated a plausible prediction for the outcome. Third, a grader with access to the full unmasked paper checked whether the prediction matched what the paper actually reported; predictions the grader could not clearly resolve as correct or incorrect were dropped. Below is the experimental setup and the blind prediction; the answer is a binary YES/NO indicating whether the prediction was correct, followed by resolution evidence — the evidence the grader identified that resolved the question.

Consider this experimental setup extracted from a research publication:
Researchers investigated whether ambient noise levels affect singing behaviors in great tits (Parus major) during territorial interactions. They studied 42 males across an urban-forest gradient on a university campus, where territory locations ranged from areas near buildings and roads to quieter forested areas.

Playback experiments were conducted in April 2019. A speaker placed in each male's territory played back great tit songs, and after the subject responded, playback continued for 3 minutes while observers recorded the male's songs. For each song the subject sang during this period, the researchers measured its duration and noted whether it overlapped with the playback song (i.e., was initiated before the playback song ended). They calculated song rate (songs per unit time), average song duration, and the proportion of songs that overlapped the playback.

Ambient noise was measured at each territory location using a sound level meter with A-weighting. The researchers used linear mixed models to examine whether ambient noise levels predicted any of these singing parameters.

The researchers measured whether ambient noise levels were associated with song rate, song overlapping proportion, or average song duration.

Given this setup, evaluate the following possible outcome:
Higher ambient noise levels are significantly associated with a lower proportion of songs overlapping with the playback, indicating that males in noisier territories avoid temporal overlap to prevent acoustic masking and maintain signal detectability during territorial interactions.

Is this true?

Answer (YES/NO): NO